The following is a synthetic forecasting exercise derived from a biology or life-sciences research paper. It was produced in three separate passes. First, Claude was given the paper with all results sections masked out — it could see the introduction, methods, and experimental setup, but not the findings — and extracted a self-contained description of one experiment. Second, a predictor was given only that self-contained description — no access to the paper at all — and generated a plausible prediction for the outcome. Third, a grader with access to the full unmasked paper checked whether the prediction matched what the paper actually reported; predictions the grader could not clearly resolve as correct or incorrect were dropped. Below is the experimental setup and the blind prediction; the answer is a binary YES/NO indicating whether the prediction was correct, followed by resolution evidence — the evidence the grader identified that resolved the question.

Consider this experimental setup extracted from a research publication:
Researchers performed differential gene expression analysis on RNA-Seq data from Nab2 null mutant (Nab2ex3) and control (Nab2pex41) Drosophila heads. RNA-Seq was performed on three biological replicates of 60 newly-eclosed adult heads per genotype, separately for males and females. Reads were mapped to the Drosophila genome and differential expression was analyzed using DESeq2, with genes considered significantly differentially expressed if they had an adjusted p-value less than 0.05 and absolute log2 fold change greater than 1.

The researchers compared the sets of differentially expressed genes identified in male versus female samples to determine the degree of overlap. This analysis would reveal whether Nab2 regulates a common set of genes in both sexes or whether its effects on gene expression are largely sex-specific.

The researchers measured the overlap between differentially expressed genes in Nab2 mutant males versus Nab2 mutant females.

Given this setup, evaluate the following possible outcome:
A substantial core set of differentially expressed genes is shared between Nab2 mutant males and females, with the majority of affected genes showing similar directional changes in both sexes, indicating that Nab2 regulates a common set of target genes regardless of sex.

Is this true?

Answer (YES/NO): YES